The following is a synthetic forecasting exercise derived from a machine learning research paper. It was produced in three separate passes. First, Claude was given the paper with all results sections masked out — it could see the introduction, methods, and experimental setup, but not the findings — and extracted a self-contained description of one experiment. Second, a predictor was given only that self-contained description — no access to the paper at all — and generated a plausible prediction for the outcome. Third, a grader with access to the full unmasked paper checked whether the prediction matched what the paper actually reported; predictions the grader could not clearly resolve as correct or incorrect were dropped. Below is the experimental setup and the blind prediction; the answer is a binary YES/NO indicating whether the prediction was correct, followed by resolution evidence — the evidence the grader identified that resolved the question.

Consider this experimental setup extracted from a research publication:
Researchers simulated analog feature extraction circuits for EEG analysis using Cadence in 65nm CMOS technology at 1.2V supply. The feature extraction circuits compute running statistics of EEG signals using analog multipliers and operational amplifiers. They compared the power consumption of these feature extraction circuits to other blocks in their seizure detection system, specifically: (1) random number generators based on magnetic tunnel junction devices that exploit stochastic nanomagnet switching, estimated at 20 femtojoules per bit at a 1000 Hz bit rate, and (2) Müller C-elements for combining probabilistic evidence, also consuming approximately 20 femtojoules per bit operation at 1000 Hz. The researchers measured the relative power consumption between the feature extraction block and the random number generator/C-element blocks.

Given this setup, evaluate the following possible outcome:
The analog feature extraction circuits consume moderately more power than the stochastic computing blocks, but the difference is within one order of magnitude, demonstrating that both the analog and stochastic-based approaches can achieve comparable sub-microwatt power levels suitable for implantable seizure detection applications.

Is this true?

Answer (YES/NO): NO